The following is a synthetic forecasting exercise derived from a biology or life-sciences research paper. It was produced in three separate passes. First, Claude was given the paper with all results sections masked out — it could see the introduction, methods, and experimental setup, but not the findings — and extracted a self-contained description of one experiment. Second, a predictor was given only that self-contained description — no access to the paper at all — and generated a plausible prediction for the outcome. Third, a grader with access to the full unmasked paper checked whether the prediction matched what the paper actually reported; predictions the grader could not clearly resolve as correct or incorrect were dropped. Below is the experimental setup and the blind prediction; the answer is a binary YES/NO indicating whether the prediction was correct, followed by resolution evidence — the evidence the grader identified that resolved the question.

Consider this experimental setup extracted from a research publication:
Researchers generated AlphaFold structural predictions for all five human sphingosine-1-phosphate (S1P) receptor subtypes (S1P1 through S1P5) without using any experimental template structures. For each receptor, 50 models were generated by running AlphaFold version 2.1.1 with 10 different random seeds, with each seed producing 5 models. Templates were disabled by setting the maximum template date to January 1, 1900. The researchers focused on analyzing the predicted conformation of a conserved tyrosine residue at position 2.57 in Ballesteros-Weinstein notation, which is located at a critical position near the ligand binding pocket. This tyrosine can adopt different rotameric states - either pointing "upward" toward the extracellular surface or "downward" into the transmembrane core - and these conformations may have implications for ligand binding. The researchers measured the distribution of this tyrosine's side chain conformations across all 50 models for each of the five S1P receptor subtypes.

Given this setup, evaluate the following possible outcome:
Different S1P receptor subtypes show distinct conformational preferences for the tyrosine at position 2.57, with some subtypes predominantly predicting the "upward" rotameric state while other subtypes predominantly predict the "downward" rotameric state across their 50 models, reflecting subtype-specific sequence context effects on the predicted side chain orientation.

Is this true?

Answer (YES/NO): YES